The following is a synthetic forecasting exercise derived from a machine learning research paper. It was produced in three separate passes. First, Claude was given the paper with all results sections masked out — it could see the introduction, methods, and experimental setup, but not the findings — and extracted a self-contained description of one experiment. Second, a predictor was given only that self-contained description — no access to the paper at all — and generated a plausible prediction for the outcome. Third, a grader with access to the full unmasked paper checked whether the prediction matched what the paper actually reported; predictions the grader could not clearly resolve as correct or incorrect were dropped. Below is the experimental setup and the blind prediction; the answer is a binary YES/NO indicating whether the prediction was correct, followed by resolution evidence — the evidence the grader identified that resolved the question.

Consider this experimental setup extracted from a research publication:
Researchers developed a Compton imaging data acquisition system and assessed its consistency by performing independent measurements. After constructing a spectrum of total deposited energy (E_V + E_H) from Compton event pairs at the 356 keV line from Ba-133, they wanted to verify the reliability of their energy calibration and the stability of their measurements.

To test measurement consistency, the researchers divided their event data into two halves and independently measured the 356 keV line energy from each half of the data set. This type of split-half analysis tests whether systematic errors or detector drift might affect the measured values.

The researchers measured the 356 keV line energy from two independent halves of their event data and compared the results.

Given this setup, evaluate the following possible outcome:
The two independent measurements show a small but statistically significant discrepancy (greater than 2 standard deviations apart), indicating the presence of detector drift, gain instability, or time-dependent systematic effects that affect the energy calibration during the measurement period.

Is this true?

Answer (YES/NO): NO